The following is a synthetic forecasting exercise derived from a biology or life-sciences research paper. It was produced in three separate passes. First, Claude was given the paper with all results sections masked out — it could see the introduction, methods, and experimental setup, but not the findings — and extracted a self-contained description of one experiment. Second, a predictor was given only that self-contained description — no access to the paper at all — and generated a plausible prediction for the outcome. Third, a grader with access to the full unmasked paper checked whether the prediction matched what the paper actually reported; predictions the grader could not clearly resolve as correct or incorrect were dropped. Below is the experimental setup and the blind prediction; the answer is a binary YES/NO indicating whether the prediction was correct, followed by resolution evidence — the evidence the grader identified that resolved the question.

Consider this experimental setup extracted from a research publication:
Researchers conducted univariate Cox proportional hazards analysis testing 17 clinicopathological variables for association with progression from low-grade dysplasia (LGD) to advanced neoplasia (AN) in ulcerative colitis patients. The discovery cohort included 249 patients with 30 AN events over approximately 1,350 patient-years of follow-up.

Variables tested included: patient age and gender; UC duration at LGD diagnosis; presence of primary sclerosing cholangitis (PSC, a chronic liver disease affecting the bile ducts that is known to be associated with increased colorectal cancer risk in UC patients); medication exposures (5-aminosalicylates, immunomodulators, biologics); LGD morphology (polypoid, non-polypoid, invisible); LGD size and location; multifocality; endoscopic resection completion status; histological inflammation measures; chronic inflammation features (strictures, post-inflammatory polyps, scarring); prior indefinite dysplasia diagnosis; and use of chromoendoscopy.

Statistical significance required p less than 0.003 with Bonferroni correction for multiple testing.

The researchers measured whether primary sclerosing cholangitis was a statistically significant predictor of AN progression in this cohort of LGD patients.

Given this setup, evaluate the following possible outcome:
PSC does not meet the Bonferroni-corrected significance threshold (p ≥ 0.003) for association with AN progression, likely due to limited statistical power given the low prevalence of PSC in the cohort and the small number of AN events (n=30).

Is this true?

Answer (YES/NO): YES